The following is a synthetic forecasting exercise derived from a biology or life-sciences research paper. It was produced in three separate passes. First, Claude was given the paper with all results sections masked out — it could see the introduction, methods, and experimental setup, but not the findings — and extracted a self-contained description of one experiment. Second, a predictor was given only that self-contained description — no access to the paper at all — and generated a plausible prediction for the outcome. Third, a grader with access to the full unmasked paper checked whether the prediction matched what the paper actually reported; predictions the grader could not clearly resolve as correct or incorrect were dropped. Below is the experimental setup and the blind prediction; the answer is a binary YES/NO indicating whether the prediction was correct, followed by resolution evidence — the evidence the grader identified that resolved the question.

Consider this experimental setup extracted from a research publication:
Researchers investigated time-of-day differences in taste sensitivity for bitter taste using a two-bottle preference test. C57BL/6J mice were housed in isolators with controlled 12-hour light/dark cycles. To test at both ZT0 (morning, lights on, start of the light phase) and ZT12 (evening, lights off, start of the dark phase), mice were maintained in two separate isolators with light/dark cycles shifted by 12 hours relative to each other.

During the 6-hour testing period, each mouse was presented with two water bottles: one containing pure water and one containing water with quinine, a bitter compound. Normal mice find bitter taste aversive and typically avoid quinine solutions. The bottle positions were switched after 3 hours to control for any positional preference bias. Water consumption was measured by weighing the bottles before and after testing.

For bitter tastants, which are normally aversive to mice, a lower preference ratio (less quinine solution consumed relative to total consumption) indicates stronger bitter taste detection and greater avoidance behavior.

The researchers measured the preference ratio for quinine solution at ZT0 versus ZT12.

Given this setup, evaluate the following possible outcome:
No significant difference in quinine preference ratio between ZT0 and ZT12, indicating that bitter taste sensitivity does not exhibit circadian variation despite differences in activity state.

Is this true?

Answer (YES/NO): NO